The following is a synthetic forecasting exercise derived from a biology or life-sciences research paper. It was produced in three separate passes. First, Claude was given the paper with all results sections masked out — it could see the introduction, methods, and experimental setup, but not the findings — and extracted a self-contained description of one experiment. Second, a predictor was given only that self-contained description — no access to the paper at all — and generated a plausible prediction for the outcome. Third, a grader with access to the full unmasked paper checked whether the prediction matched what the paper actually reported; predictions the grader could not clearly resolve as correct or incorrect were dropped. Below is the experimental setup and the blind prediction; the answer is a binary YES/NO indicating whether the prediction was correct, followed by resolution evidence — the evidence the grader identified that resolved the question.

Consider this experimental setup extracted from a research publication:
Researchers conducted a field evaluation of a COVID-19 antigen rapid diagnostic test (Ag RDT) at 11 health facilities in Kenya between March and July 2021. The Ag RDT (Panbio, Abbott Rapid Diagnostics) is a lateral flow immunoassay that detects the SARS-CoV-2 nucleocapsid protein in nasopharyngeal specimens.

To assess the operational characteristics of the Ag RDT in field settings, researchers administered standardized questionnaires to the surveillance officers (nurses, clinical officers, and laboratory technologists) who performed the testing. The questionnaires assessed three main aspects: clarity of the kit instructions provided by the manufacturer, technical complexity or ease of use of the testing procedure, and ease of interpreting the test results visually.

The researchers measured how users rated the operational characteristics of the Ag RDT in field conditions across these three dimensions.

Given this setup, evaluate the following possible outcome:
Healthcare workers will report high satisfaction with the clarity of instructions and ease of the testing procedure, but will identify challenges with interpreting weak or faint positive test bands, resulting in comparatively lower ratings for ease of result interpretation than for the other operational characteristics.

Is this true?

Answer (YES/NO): NO